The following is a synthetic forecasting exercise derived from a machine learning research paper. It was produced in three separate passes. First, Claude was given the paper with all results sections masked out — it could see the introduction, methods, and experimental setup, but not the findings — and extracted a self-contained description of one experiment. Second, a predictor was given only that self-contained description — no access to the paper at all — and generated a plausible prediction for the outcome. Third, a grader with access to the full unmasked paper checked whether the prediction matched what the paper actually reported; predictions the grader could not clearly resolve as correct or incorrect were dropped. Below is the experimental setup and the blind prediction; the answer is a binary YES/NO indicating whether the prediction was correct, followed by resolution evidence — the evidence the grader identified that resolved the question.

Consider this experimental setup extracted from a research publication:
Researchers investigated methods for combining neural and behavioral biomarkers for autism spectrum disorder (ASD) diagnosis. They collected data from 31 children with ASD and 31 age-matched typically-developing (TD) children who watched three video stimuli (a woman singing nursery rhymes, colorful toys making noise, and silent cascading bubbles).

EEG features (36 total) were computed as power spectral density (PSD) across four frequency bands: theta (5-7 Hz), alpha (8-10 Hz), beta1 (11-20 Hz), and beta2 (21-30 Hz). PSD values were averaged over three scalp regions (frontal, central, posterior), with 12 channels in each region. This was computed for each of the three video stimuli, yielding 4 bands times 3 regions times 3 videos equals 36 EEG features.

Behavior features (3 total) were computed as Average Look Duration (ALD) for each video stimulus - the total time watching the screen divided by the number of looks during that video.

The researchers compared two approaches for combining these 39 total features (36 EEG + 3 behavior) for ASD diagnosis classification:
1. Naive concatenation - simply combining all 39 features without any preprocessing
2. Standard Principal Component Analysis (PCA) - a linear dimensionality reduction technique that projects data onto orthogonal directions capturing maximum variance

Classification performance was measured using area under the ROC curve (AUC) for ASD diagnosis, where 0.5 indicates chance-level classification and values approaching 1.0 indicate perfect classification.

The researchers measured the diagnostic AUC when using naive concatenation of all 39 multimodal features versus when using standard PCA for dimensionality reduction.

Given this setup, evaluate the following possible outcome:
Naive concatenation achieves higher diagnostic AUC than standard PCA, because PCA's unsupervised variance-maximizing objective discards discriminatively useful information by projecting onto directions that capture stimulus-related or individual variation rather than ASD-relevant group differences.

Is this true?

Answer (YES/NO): NO